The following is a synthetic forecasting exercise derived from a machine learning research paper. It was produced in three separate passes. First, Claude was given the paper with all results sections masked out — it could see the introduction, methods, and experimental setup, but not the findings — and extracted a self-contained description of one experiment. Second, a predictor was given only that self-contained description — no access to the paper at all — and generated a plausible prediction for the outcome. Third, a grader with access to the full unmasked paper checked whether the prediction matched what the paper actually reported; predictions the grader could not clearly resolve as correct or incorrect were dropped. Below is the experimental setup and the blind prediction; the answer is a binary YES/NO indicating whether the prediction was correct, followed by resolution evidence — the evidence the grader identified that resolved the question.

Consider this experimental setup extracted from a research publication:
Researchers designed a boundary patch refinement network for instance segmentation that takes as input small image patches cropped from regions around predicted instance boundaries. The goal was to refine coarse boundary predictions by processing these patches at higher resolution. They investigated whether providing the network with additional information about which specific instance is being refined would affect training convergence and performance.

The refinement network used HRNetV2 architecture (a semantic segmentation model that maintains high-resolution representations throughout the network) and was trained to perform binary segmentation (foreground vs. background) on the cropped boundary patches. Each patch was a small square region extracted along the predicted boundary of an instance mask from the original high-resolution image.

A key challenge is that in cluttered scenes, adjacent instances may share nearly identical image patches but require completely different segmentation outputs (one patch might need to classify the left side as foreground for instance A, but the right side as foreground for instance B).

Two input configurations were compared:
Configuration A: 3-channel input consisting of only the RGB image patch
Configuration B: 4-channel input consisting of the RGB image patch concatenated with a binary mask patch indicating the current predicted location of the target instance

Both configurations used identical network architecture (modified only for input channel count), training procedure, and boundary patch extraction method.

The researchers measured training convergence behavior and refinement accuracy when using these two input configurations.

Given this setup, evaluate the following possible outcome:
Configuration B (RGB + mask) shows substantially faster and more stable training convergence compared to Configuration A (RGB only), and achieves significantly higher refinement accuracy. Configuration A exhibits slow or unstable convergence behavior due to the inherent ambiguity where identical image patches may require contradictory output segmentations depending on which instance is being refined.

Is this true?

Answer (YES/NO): YES